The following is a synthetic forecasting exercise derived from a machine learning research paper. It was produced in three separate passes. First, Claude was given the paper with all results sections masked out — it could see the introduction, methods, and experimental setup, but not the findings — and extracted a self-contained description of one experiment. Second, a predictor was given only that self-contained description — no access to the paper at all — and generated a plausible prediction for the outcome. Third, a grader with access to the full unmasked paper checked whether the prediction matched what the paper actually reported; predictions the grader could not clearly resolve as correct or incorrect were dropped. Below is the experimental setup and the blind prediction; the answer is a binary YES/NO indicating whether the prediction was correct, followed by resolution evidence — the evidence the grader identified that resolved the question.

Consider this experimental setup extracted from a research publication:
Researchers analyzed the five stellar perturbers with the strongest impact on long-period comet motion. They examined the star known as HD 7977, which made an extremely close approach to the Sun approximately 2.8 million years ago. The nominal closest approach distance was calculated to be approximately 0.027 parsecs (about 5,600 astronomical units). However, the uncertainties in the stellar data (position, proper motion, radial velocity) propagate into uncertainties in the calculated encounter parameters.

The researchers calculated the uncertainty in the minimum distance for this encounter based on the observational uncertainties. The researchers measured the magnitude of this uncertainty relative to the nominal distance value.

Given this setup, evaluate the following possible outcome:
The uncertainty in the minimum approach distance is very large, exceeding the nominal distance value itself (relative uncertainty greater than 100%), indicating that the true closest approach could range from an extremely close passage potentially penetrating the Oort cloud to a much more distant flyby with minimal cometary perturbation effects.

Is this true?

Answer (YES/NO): YES